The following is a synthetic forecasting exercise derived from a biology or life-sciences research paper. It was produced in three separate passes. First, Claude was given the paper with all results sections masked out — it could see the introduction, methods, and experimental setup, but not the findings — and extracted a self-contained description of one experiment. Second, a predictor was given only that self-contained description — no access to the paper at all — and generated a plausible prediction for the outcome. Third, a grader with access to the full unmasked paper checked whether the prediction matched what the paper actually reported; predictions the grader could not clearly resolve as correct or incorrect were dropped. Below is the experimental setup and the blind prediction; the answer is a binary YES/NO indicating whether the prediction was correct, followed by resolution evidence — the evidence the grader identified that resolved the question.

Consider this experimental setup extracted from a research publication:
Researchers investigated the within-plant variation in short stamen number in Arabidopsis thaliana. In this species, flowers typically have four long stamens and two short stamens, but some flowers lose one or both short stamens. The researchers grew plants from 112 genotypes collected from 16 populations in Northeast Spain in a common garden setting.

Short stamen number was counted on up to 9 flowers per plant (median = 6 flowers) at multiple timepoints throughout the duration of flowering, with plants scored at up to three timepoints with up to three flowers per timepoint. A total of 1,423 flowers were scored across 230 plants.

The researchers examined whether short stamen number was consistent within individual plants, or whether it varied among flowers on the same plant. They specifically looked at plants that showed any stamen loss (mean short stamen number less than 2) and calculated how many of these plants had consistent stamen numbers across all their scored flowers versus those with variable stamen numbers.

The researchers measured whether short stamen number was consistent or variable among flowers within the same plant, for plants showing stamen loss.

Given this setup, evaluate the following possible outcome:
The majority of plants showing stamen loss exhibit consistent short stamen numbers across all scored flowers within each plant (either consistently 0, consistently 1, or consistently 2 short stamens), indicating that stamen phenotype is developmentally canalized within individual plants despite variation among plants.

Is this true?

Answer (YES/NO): NO